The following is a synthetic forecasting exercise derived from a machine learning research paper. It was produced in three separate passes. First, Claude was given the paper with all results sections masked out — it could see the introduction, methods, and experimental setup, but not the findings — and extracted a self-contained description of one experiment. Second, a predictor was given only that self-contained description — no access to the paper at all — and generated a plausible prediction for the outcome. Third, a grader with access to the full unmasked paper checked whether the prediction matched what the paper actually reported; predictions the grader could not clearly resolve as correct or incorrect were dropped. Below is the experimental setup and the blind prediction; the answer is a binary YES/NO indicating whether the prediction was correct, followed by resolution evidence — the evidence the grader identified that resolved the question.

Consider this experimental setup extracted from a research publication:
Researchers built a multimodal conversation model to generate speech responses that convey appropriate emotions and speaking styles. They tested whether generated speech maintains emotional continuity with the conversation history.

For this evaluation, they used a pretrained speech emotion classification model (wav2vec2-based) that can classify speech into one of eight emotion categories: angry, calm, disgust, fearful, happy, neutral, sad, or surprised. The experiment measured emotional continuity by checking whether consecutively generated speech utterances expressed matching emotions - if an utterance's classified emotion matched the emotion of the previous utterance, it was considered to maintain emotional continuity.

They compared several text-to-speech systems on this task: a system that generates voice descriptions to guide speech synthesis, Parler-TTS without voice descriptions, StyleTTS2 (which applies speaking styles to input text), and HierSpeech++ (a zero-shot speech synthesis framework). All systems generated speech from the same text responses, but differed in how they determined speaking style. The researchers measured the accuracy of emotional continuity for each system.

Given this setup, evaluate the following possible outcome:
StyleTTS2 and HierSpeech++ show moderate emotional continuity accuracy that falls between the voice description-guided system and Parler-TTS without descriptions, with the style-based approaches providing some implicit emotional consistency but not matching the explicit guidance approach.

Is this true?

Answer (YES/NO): YES